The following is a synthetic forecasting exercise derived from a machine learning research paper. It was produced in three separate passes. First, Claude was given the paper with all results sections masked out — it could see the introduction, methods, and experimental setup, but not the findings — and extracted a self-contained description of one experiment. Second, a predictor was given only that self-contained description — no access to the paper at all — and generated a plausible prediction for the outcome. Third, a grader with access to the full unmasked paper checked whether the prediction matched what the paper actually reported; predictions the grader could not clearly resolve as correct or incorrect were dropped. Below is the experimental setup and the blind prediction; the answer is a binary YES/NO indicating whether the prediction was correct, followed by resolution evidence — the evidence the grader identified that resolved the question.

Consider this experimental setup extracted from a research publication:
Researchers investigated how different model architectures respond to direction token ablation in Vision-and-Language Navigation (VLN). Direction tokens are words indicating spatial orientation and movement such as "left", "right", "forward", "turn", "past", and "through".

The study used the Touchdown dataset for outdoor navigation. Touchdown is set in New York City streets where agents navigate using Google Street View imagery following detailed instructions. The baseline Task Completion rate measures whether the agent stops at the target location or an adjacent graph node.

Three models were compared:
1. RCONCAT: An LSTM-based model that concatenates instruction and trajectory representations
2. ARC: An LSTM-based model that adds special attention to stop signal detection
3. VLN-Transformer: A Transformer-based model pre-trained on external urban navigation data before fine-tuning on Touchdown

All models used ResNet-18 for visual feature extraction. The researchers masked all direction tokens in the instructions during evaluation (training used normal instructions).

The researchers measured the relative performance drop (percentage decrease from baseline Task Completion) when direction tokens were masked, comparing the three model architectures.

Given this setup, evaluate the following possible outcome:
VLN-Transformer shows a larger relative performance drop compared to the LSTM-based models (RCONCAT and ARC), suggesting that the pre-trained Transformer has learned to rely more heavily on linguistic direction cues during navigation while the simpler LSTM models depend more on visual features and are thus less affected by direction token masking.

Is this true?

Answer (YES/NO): NO